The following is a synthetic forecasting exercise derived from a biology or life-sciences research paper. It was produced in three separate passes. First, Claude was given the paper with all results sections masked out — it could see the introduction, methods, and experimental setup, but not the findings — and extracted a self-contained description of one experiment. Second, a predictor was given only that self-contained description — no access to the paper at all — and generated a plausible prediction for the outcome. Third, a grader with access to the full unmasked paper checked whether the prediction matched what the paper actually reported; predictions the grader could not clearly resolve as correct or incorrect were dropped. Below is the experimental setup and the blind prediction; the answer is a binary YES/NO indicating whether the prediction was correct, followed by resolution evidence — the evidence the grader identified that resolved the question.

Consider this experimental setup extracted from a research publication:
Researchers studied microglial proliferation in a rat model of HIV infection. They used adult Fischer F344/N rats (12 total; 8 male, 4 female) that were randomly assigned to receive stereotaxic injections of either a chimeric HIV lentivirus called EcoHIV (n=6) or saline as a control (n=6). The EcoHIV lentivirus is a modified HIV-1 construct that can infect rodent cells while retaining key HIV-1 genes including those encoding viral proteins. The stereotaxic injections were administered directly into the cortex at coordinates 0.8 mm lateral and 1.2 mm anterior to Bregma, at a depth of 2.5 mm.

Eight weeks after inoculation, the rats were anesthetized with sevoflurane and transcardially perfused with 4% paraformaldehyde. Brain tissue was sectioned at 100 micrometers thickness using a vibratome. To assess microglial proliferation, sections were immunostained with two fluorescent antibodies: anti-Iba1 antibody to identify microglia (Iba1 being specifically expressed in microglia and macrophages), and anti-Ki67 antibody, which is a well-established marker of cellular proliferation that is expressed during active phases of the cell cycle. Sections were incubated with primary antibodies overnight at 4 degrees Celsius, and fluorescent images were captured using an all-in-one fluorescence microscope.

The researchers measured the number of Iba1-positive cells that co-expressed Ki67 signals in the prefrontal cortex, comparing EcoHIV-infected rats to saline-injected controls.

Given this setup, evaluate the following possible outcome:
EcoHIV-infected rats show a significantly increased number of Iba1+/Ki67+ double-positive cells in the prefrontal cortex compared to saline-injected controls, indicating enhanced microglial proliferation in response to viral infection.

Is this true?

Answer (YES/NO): YES